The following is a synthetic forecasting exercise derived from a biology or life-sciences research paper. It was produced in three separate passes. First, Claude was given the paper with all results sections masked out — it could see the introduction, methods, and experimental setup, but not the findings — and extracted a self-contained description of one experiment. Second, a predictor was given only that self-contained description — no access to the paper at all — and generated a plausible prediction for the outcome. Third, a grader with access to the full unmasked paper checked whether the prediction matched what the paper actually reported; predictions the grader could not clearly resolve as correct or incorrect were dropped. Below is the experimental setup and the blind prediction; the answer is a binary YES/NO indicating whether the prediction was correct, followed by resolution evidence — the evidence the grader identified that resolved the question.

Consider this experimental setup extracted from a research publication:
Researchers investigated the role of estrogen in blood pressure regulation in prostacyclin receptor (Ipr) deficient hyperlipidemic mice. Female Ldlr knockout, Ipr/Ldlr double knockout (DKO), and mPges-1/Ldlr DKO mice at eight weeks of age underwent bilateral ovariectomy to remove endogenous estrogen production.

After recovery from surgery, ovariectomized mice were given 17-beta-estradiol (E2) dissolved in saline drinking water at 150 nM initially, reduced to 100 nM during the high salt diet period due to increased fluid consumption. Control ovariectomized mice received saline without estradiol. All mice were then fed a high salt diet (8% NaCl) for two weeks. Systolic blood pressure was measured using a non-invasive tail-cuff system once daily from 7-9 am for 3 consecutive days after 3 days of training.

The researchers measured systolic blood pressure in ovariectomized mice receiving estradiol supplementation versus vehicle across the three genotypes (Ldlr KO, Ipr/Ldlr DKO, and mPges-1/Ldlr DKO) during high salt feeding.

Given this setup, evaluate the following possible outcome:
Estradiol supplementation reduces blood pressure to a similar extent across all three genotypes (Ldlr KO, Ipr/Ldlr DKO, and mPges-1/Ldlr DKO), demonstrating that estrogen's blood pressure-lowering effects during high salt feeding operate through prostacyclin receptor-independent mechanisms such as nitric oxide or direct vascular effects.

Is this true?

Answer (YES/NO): NO